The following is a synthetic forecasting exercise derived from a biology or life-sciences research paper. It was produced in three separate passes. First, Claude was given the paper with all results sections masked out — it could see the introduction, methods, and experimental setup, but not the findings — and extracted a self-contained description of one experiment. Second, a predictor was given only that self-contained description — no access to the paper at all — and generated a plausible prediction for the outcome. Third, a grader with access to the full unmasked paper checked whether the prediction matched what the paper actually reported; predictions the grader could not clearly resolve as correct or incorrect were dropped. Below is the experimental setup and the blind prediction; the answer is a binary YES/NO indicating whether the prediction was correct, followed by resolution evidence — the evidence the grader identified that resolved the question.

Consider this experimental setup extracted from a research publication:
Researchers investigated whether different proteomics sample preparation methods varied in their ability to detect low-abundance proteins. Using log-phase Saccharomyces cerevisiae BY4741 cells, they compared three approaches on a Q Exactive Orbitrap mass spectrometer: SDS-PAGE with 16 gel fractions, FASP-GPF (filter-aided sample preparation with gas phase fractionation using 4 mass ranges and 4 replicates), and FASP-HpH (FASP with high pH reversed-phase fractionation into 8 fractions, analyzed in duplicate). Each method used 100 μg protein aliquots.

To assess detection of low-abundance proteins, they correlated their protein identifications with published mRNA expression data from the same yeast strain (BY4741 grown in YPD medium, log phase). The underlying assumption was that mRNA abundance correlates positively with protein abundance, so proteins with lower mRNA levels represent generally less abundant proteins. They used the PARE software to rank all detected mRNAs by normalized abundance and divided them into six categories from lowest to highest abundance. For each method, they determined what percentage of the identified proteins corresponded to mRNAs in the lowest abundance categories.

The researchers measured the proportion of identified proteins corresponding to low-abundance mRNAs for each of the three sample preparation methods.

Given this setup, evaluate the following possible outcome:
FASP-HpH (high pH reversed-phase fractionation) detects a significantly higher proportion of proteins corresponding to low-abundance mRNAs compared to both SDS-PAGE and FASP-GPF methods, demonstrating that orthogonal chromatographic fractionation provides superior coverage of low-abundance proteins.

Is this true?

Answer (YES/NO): YES